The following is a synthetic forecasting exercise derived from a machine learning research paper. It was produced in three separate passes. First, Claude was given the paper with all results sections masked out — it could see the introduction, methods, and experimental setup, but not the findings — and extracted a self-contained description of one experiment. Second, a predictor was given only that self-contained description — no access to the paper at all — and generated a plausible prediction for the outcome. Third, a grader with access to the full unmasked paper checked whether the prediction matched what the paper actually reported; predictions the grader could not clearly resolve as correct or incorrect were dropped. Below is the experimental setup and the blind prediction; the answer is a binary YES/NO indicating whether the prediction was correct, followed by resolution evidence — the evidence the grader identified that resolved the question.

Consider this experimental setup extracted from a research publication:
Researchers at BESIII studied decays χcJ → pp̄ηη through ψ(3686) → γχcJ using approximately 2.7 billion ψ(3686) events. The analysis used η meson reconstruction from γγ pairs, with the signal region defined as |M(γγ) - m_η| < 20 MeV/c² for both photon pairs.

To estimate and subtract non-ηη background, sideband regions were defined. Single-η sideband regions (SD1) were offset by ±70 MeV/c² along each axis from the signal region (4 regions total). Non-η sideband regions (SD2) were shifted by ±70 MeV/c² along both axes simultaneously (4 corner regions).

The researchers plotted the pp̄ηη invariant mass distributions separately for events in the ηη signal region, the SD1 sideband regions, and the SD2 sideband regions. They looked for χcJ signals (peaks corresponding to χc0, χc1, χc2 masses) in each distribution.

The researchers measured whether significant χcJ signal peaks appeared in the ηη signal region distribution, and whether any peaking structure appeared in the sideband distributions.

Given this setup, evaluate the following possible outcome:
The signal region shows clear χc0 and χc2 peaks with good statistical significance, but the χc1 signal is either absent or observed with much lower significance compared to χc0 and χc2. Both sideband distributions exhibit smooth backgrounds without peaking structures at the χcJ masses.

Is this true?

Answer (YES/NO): NO